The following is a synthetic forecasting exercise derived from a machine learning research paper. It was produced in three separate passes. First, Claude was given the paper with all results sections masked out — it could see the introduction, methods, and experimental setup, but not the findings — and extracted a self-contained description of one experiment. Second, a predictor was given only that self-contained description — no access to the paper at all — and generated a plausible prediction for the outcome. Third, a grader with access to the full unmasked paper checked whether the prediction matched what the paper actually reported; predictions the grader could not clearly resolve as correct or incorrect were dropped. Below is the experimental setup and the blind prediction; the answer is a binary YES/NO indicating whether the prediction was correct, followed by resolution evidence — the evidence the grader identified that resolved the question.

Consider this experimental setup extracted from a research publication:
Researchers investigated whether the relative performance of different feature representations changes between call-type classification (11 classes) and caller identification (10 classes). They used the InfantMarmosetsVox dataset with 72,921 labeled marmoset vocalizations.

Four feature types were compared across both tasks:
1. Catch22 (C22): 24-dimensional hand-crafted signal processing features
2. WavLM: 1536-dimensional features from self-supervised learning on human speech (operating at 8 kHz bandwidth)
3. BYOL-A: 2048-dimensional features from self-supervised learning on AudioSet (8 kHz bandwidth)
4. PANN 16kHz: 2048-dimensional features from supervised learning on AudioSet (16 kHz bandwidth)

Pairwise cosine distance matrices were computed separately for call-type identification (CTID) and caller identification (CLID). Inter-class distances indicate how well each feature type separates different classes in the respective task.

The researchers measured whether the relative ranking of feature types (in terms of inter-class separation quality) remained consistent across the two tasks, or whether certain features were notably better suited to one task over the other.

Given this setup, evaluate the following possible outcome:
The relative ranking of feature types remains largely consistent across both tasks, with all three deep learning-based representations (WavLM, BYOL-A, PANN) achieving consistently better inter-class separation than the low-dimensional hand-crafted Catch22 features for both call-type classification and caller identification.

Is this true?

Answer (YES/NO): NO